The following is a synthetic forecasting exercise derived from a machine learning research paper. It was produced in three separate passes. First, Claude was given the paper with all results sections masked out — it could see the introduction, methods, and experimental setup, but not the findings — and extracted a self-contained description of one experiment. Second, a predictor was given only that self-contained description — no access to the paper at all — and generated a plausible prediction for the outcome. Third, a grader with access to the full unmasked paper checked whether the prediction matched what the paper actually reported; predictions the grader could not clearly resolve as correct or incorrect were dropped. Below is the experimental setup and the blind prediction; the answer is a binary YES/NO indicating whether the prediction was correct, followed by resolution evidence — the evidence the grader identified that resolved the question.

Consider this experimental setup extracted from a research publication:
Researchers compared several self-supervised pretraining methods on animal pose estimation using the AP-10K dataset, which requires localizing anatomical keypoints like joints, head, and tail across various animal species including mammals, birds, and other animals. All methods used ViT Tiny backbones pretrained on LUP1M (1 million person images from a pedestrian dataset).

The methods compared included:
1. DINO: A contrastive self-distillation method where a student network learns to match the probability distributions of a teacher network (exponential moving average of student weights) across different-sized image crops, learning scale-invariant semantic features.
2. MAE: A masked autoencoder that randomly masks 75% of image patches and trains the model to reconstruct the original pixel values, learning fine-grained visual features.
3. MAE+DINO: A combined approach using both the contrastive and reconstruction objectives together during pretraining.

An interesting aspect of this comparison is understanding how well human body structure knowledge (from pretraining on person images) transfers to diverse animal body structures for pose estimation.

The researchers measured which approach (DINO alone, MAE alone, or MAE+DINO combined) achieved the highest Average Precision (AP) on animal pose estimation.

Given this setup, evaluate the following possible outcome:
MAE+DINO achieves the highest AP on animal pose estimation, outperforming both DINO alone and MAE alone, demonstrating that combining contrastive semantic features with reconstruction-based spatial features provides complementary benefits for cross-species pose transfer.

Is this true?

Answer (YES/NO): YES